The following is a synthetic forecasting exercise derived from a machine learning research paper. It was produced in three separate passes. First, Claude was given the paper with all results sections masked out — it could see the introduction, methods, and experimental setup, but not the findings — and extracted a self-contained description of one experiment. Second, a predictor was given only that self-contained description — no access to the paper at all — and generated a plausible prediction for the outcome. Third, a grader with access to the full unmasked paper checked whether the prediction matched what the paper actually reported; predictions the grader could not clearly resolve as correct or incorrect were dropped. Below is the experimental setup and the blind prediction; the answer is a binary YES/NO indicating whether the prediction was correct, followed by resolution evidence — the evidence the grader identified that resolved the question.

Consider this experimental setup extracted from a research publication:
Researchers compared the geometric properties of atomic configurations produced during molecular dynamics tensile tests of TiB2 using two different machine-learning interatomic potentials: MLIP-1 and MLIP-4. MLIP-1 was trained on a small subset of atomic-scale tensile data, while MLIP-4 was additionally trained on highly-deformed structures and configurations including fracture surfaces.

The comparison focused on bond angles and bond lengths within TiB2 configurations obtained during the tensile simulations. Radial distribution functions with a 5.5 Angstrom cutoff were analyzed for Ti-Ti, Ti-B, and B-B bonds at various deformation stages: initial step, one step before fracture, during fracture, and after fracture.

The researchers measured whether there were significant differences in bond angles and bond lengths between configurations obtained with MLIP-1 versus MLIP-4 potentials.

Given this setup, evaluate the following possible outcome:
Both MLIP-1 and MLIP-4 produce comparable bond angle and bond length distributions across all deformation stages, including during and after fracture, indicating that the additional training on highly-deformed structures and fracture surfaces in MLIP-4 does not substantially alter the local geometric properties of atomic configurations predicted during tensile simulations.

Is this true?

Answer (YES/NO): YES